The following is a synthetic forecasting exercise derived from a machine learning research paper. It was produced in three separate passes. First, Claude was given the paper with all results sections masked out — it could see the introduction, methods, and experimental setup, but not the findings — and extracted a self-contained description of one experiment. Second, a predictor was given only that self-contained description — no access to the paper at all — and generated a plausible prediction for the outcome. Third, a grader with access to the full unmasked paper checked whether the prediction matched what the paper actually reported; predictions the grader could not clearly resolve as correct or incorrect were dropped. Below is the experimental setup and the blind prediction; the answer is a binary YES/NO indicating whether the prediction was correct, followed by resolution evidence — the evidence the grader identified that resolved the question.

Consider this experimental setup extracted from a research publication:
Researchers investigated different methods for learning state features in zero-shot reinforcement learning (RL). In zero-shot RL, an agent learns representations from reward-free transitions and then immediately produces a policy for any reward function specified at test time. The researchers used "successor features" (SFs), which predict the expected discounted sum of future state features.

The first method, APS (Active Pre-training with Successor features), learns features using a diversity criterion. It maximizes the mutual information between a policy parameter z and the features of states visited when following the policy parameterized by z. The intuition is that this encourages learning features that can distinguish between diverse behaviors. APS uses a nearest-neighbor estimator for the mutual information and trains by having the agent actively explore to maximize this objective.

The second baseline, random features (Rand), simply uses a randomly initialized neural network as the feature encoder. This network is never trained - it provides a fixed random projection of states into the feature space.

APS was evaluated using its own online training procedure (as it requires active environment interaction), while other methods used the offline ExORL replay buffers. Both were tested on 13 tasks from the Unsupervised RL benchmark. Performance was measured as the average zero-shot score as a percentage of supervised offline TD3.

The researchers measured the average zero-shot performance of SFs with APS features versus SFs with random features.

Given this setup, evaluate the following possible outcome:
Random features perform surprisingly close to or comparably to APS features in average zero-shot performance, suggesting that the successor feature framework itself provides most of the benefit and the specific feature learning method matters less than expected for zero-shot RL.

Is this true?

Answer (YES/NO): YES